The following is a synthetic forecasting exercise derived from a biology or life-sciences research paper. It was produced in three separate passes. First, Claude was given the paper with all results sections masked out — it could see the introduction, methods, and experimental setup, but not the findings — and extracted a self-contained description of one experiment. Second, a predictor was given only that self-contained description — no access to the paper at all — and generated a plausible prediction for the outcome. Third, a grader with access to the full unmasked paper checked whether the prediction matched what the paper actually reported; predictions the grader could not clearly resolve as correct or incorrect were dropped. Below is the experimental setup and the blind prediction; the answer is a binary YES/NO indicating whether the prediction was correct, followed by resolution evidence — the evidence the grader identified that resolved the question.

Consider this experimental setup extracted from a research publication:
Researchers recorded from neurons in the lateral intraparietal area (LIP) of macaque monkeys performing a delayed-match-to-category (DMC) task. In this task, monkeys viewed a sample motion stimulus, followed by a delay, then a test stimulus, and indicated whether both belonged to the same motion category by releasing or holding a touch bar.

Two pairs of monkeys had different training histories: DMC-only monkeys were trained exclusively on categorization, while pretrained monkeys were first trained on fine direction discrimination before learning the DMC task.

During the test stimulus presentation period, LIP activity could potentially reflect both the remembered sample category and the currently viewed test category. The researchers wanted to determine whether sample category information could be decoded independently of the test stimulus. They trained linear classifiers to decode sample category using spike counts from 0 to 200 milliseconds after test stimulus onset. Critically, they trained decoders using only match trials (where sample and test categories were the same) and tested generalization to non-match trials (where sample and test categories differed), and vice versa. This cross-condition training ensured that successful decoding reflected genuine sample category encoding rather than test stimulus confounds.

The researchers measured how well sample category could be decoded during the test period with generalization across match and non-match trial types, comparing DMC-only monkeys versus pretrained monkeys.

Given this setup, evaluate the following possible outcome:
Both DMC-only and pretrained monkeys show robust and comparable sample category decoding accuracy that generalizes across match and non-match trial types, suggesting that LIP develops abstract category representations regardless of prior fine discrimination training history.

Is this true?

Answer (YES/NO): NO